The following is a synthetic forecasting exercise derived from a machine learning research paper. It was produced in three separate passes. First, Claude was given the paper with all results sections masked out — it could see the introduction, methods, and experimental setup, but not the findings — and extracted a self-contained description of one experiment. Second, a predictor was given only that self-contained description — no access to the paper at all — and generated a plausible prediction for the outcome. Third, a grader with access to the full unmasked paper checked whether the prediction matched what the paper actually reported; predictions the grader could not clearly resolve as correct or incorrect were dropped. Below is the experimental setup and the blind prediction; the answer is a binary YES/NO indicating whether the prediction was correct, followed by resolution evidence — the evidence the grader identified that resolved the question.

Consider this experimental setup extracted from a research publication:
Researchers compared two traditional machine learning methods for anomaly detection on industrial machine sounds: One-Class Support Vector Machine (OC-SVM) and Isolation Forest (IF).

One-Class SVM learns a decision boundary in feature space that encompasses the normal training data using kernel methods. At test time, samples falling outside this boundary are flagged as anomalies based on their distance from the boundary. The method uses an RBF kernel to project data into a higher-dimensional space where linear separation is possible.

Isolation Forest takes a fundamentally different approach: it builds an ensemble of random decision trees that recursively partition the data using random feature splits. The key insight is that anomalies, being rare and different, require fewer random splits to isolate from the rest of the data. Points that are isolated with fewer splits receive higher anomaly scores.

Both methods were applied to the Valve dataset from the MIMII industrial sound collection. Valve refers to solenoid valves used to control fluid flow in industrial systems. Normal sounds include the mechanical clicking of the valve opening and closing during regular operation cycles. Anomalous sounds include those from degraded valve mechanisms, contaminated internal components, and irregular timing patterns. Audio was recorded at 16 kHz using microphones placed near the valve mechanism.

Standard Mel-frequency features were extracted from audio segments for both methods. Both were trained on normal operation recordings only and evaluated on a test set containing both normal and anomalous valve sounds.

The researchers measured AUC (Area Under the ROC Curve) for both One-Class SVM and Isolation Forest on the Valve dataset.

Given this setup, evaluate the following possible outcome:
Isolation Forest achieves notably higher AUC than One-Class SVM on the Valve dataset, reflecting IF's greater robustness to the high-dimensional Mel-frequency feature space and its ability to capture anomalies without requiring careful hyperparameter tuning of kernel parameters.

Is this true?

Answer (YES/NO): NO